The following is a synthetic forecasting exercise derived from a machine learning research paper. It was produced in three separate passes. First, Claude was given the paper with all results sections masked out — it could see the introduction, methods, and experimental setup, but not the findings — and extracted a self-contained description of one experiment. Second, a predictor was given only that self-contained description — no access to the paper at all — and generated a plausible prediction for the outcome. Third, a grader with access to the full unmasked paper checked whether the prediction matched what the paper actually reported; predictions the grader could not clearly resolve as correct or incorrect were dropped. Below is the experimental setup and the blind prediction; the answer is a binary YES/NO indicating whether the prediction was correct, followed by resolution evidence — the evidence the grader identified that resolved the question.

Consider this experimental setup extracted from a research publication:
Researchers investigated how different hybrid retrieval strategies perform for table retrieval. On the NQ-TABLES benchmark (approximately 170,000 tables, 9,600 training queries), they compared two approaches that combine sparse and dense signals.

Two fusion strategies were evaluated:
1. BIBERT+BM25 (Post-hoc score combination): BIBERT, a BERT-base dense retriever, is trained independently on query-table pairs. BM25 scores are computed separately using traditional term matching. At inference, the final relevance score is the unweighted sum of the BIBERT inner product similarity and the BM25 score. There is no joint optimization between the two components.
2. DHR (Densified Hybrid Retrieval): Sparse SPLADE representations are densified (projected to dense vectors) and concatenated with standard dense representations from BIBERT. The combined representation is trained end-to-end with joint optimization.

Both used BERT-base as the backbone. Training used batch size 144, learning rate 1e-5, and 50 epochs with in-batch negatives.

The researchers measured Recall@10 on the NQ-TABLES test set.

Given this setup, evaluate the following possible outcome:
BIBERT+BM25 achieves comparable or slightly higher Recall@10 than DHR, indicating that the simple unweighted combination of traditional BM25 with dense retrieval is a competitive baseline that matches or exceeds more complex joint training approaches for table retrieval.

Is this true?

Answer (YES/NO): NO